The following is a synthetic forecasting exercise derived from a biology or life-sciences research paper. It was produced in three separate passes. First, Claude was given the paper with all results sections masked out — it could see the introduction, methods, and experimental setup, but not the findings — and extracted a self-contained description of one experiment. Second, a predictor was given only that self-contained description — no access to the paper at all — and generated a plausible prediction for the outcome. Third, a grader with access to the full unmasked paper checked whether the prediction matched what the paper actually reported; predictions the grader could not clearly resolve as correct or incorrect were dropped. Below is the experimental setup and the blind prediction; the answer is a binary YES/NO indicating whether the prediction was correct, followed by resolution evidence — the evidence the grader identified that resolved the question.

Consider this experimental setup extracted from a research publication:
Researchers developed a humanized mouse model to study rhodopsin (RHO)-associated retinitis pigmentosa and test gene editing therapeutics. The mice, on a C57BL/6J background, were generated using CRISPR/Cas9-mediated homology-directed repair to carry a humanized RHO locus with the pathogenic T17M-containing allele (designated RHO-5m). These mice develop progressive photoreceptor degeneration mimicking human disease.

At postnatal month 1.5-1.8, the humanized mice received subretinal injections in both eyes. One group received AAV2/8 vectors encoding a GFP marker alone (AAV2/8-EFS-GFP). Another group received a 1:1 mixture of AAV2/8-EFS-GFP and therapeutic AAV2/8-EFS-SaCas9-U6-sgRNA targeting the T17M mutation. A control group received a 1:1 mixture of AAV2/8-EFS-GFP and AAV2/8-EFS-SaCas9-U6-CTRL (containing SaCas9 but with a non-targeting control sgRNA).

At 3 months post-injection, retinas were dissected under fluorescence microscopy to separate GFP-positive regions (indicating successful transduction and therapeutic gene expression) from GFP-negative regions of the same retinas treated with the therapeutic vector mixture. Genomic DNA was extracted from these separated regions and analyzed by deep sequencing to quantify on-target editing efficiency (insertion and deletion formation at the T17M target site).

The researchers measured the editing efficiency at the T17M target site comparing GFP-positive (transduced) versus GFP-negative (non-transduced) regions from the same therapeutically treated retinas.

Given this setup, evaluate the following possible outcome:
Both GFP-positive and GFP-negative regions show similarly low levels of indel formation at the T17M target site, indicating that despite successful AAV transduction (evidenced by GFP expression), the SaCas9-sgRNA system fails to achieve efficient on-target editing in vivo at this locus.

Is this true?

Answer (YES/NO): NO